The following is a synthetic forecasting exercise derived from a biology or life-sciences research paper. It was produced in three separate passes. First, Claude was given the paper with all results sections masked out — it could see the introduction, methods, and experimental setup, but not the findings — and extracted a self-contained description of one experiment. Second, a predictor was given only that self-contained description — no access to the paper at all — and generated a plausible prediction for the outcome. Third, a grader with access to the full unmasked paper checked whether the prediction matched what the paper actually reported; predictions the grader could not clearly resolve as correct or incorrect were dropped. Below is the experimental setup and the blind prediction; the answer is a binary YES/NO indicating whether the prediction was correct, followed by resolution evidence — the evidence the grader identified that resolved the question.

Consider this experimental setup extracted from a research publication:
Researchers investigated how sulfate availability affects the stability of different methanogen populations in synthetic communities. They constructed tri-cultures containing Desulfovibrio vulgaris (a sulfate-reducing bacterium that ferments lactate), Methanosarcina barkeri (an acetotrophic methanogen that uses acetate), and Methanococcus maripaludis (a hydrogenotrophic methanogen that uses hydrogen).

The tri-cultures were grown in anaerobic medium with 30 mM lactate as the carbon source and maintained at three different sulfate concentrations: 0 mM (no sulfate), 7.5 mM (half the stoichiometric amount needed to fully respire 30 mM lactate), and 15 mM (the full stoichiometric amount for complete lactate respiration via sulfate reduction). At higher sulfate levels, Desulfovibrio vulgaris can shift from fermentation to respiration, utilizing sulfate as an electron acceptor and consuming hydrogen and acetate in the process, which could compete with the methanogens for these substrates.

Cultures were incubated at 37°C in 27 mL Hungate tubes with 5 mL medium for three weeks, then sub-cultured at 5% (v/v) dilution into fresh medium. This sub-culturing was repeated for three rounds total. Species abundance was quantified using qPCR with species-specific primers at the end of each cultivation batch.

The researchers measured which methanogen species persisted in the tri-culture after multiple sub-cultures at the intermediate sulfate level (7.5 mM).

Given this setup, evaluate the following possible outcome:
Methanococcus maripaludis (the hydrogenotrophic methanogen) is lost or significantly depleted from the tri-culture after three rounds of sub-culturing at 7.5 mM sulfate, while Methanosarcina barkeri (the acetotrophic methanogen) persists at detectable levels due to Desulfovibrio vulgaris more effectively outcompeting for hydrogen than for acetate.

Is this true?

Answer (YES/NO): NO